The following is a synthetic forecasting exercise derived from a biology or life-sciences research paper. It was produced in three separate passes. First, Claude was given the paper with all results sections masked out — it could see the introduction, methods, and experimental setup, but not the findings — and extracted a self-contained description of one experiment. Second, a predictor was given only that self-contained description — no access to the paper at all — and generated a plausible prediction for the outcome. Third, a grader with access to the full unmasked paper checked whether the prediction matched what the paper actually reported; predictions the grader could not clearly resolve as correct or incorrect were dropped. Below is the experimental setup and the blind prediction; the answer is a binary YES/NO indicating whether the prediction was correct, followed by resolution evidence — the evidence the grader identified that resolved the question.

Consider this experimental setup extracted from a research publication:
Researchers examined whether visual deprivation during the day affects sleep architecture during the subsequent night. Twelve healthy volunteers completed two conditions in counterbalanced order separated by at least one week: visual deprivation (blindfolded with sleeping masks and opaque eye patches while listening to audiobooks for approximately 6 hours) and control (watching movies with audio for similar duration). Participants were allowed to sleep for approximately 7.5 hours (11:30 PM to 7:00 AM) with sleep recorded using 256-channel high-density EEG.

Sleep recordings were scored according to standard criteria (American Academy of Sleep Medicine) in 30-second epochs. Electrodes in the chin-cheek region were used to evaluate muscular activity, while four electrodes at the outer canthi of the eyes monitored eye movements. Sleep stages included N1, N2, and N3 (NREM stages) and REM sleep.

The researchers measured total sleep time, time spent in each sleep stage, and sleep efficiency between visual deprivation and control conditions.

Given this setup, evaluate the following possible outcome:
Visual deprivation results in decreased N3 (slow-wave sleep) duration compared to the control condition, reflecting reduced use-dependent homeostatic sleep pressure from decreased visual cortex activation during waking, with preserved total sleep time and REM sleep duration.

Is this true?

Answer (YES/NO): NO